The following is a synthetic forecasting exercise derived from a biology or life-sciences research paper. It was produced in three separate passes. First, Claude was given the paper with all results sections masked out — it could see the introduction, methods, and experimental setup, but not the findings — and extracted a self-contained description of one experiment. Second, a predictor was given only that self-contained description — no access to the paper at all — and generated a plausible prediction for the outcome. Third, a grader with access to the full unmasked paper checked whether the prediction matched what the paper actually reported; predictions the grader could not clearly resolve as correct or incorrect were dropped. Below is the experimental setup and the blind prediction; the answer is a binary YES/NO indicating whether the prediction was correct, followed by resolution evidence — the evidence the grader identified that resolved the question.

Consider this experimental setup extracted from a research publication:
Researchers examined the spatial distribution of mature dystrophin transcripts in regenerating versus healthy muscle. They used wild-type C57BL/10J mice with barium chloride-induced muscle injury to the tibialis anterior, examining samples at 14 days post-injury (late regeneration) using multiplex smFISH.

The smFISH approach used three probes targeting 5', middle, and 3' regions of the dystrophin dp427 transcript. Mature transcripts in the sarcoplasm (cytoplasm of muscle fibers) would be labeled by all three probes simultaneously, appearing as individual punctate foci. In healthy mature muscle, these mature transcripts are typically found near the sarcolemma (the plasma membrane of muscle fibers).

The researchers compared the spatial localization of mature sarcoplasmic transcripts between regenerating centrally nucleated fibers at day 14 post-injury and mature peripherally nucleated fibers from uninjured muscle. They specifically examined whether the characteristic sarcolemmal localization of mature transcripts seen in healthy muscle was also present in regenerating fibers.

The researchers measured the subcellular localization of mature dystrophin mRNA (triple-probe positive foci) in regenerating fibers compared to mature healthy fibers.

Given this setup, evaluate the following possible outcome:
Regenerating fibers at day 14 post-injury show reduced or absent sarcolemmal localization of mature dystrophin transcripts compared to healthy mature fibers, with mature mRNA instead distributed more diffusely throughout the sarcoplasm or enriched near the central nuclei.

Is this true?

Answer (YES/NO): NO